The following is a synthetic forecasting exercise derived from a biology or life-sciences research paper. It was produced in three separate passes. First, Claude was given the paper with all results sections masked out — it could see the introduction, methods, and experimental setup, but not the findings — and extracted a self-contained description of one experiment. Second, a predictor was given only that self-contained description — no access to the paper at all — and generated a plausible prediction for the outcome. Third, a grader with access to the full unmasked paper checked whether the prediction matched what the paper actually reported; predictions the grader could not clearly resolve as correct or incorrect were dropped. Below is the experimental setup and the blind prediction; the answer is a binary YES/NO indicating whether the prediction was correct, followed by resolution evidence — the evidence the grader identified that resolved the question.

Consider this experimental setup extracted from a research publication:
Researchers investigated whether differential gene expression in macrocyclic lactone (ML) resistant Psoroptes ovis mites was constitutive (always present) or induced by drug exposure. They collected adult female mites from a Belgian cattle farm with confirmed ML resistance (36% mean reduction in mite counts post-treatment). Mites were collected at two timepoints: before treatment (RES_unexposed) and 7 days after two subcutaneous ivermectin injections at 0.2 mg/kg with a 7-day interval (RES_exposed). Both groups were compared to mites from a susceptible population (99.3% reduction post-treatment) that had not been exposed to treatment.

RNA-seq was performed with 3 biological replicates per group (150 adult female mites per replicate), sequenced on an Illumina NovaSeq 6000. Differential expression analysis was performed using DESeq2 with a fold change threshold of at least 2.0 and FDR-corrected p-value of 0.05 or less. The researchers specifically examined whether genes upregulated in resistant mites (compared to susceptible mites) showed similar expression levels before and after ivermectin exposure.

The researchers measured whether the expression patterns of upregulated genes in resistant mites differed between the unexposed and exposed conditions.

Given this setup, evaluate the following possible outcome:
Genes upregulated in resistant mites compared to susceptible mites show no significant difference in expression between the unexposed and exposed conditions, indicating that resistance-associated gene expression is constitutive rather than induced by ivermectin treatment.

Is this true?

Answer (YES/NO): NO